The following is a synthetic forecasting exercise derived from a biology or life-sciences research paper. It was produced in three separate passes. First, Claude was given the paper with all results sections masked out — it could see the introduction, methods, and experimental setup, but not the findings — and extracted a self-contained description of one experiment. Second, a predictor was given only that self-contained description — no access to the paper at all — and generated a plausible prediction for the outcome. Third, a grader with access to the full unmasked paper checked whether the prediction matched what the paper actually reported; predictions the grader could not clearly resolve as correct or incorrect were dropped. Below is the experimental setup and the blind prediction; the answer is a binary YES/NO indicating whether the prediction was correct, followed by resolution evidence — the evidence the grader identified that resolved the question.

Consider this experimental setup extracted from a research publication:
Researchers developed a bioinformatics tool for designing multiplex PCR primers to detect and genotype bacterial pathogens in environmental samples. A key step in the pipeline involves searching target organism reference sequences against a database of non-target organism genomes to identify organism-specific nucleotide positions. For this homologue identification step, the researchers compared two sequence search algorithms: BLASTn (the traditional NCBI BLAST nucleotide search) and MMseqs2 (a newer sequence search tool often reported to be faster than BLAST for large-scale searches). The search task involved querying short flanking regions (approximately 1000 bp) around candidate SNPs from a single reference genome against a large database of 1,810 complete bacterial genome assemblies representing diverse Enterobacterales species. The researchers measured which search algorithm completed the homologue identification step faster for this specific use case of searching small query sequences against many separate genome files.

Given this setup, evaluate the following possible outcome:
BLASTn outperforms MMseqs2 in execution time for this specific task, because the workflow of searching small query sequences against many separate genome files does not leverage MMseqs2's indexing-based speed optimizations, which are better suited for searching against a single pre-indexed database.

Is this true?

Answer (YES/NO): YES